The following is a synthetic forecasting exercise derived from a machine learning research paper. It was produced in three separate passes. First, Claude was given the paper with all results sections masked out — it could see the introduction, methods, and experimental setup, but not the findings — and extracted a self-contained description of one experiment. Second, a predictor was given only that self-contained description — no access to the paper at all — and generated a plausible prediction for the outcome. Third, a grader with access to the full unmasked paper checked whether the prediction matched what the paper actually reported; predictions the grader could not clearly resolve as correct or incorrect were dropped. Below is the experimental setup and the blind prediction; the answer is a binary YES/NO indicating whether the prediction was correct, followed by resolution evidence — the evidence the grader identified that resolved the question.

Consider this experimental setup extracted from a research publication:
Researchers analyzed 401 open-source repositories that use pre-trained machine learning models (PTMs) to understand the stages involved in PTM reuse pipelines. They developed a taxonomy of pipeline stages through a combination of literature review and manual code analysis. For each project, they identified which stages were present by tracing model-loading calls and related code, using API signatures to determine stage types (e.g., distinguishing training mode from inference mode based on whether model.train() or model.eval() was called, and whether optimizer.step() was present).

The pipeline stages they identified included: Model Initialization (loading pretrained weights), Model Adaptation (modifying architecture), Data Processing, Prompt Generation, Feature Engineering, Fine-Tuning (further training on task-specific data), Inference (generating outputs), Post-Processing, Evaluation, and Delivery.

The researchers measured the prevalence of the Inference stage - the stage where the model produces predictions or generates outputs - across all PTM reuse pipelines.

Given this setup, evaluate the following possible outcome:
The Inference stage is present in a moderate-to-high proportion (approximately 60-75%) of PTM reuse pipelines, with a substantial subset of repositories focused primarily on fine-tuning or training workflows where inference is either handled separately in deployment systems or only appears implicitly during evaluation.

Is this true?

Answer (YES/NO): YES